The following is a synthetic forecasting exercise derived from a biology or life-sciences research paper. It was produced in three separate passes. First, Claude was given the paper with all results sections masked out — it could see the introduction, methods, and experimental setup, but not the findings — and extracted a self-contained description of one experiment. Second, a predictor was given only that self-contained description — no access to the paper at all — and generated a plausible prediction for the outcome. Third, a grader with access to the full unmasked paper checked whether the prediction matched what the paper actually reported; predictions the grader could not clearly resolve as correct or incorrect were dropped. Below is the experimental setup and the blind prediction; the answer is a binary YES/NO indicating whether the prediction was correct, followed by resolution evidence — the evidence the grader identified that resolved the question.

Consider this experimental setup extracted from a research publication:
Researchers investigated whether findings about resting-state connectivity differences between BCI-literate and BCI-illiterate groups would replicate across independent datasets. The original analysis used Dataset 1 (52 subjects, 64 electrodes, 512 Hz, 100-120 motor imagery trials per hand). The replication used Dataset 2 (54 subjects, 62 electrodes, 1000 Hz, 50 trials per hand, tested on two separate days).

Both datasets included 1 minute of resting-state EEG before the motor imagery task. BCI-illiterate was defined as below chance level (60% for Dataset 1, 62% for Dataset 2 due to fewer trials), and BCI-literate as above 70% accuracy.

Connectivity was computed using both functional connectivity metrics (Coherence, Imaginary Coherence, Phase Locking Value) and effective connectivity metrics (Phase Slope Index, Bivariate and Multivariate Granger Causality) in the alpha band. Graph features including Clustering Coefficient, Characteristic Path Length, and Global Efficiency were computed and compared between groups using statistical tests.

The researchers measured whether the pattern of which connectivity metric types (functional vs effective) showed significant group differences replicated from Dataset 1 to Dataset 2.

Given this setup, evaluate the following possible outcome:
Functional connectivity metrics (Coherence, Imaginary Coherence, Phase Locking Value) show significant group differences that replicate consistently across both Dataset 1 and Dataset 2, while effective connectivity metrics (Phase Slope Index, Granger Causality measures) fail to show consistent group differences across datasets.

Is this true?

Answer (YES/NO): YES